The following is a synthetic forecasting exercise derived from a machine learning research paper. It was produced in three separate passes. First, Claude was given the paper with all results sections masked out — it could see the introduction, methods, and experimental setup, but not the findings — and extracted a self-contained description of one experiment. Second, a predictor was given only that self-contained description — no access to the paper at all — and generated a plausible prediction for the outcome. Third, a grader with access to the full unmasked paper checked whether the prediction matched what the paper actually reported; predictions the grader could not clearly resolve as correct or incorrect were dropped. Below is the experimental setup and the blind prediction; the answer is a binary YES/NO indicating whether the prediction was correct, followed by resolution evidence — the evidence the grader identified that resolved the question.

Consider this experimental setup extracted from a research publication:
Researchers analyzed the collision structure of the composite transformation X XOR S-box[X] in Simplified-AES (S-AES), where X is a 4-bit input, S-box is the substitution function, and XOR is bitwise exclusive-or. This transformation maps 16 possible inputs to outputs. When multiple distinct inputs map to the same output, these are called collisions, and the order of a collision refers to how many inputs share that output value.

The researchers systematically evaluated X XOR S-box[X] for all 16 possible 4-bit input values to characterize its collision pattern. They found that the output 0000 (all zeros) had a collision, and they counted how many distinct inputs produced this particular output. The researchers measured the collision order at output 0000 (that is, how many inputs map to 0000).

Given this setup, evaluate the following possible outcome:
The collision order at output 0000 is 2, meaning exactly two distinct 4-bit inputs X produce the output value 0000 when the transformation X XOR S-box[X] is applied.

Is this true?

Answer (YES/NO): NO